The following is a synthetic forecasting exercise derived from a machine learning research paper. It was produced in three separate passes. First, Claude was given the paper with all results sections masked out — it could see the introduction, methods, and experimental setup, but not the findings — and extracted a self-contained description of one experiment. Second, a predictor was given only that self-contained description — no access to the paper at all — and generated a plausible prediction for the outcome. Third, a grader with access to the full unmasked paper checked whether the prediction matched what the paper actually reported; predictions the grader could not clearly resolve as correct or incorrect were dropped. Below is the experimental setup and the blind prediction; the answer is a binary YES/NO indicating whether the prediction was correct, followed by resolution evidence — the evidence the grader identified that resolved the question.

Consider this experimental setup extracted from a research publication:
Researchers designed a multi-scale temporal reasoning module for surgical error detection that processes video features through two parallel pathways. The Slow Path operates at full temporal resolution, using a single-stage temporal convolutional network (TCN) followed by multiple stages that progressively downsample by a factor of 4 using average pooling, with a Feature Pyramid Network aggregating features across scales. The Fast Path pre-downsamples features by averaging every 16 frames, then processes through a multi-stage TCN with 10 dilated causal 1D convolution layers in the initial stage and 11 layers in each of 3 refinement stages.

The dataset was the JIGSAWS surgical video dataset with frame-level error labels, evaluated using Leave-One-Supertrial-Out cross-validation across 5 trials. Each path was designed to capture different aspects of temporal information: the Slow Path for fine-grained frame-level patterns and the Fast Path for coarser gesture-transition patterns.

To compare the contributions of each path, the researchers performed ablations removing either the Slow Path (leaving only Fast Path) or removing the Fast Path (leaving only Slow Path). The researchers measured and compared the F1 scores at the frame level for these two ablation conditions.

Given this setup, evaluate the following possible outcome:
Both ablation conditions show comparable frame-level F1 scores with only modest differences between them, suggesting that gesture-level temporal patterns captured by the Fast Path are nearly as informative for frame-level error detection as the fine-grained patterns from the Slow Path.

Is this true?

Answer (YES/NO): YES